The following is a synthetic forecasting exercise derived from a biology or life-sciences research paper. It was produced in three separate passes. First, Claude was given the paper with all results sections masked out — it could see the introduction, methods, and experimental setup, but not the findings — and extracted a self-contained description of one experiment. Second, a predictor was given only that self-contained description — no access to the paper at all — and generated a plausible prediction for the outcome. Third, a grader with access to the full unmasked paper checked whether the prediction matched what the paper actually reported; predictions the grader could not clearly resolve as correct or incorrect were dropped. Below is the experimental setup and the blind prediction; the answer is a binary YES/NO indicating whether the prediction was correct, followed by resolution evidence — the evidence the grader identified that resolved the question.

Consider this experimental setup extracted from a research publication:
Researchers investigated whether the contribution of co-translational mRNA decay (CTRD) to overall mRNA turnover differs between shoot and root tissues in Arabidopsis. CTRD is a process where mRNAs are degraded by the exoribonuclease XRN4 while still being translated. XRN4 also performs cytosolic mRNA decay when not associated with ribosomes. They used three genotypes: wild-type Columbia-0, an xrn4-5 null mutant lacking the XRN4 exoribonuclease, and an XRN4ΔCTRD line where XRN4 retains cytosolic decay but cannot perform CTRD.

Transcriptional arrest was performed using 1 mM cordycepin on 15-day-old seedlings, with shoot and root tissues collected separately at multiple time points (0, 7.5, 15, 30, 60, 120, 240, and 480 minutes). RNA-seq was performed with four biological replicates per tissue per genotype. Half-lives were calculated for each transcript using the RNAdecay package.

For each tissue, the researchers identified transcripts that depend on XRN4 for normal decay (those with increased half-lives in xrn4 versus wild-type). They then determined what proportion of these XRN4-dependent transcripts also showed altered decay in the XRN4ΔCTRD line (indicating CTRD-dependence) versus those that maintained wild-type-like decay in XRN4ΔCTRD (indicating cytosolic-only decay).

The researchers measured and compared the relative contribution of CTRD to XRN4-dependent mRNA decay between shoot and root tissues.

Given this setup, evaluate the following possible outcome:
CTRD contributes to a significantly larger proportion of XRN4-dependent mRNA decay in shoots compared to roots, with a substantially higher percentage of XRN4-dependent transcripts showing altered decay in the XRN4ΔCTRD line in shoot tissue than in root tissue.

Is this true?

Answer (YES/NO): YES